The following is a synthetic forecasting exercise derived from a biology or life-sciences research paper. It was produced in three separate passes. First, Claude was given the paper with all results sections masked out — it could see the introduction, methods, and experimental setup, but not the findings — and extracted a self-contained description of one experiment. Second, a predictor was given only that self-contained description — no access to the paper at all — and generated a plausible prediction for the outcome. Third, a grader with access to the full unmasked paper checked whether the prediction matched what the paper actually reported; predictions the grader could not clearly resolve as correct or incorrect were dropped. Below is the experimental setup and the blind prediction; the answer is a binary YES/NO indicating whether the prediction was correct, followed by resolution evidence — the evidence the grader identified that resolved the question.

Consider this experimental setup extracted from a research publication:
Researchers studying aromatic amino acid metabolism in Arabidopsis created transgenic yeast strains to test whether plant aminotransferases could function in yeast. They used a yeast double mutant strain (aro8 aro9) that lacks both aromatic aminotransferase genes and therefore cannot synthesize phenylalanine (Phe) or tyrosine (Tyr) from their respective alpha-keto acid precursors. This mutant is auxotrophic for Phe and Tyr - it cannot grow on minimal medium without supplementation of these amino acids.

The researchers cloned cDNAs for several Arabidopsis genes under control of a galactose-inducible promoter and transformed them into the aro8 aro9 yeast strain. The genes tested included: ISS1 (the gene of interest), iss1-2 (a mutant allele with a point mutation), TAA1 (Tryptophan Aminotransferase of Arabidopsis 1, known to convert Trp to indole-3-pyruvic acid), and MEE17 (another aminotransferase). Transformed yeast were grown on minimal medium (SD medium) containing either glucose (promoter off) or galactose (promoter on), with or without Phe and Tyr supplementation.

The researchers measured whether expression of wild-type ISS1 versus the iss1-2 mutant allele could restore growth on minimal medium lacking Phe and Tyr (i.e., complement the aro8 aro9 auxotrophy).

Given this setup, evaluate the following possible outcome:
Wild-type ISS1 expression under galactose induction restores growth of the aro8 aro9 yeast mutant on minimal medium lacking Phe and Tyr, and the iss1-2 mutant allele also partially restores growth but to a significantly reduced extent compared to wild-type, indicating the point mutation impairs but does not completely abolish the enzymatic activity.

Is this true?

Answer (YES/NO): NO